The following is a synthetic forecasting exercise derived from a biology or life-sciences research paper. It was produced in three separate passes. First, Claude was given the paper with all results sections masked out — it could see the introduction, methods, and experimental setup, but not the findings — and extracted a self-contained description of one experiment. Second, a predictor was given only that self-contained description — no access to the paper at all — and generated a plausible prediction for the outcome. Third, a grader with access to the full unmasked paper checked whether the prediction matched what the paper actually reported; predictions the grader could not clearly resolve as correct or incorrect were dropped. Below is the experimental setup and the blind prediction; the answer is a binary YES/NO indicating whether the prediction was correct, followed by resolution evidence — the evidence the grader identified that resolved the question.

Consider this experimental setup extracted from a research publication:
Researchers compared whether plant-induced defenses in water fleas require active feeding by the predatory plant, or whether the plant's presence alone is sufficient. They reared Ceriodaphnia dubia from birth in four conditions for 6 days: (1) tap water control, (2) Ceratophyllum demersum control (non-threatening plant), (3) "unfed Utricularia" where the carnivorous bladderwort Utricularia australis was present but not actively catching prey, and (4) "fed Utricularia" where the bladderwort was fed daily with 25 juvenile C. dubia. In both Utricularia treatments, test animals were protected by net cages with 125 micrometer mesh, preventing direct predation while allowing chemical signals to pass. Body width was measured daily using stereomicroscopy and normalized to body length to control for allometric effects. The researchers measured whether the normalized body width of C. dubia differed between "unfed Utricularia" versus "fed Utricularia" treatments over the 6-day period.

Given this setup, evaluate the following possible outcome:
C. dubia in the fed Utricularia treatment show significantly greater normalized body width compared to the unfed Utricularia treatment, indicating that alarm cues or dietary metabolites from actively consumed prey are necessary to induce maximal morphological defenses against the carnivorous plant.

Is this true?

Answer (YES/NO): NO